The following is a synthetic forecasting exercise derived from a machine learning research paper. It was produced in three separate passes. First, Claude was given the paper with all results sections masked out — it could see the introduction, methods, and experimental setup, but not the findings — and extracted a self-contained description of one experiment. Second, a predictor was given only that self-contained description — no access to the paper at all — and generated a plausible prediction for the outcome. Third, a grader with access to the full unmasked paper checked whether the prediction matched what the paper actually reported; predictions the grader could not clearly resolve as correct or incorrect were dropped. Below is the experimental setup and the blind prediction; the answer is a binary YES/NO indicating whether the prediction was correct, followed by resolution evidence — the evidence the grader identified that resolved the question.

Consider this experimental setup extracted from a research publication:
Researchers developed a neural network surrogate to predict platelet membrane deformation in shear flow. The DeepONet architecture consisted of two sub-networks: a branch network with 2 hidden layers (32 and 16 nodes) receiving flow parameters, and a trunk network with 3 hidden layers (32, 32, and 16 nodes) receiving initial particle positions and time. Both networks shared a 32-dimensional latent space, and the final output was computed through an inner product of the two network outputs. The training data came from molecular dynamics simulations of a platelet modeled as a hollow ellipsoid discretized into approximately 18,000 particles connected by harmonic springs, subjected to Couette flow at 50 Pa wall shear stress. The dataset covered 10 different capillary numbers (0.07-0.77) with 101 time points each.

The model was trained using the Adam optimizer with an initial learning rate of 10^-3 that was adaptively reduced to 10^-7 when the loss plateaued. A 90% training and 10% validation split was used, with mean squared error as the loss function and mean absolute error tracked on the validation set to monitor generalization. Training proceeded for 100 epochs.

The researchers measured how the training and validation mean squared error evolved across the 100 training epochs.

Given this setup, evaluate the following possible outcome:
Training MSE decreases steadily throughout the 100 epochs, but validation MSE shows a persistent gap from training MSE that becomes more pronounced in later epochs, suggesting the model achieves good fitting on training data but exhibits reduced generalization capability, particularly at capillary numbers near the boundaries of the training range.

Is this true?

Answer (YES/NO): NO